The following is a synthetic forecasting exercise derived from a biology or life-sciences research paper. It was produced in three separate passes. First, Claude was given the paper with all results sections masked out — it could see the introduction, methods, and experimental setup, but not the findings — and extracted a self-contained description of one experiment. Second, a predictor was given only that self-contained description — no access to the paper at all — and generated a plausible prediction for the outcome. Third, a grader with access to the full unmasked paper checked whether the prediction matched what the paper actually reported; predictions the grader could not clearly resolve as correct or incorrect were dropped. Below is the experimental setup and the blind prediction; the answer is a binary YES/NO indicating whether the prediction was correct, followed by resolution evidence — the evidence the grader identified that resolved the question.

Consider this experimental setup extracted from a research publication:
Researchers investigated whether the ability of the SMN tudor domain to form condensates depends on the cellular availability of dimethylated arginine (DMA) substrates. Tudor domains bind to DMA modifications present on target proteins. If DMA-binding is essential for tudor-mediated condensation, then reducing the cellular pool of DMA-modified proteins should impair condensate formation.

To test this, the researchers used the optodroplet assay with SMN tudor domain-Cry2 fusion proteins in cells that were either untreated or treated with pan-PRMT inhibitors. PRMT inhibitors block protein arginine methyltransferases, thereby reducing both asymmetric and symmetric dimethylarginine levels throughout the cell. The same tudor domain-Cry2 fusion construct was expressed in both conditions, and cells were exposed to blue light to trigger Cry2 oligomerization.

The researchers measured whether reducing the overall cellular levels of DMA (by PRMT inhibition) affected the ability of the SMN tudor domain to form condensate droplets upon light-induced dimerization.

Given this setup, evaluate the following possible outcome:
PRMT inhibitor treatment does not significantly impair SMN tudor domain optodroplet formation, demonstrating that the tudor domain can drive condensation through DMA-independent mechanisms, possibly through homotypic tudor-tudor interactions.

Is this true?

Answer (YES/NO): NO